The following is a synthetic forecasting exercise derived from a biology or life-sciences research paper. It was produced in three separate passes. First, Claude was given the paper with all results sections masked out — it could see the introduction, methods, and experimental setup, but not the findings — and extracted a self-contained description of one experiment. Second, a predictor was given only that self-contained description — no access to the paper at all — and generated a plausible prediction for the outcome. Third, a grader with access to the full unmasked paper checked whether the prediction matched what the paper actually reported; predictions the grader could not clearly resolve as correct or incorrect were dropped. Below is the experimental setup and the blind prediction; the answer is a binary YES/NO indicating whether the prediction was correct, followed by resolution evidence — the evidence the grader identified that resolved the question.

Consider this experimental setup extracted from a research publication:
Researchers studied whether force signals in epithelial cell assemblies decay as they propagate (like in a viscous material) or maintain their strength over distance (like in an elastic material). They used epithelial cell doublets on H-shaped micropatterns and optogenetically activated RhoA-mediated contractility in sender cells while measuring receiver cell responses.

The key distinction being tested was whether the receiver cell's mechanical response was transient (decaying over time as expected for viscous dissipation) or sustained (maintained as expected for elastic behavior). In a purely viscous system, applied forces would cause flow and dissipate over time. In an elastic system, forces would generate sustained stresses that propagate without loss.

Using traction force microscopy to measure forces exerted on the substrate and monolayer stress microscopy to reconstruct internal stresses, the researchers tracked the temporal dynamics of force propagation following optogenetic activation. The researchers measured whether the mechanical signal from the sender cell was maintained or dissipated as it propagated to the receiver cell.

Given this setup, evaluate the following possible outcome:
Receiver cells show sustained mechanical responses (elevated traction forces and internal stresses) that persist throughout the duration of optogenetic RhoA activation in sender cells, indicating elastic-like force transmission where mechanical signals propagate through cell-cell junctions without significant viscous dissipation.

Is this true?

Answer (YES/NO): YES